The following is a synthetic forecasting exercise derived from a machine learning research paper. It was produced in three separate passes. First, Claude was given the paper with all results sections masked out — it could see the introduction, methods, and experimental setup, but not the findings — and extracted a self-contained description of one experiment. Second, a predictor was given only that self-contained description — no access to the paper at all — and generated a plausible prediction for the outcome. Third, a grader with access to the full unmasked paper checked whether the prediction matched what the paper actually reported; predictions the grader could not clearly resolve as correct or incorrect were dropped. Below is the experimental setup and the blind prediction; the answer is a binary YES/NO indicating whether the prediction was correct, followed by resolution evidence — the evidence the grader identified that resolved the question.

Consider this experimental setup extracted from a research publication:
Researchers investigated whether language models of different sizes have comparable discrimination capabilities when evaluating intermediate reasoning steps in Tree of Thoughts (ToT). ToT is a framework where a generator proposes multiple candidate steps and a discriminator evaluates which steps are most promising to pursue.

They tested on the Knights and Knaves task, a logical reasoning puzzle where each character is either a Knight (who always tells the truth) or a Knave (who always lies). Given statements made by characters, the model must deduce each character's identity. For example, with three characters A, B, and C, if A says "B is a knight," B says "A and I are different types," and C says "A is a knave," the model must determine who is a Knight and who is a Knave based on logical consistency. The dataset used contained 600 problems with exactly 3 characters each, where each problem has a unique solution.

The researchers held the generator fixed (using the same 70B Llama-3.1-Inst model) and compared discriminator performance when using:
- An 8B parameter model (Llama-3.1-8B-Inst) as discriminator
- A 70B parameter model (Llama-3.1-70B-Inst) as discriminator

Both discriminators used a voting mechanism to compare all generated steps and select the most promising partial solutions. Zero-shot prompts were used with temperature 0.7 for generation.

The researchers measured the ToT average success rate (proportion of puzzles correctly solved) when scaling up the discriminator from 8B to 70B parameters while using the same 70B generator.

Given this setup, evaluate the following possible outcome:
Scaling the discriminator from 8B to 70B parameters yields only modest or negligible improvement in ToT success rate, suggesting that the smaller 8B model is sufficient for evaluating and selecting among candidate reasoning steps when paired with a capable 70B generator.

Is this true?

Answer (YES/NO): YES